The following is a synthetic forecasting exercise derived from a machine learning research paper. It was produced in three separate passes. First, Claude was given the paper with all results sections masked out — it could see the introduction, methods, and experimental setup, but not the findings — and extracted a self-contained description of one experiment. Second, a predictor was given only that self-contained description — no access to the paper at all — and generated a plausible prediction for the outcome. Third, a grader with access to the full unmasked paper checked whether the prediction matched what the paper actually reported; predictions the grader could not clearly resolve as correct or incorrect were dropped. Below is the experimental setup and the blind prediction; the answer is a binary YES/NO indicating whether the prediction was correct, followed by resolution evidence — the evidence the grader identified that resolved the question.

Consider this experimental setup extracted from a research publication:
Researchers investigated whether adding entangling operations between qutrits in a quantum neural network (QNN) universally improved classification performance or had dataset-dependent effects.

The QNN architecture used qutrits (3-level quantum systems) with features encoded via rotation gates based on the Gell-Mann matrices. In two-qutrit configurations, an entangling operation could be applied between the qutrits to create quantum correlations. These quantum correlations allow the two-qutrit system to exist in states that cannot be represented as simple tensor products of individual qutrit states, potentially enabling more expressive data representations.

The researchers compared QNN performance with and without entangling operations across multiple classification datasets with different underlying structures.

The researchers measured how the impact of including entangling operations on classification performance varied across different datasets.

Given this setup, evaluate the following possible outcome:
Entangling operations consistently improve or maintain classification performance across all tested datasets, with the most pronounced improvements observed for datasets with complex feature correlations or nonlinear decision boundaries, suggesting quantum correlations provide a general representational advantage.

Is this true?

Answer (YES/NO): NO